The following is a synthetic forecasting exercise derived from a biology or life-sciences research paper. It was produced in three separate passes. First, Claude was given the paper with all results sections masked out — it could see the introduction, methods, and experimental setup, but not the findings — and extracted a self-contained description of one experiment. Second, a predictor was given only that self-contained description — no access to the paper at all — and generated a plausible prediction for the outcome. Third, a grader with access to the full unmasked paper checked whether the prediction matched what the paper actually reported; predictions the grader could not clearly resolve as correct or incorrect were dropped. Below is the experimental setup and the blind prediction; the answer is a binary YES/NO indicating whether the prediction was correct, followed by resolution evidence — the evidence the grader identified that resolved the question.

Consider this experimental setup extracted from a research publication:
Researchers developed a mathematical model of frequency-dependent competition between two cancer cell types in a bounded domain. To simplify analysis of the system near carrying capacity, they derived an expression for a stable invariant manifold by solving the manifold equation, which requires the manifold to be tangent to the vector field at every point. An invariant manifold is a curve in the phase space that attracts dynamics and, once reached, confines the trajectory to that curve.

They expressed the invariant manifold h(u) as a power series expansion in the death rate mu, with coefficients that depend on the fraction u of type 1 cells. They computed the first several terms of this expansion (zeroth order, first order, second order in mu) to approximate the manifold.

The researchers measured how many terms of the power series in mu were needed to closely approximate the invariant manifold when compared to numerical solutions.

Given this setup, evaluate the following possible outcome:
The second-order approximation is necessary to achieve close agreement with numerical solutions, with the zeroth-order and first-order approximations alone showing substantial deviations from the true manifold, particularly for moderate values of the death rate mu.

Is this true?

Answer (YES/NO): NO